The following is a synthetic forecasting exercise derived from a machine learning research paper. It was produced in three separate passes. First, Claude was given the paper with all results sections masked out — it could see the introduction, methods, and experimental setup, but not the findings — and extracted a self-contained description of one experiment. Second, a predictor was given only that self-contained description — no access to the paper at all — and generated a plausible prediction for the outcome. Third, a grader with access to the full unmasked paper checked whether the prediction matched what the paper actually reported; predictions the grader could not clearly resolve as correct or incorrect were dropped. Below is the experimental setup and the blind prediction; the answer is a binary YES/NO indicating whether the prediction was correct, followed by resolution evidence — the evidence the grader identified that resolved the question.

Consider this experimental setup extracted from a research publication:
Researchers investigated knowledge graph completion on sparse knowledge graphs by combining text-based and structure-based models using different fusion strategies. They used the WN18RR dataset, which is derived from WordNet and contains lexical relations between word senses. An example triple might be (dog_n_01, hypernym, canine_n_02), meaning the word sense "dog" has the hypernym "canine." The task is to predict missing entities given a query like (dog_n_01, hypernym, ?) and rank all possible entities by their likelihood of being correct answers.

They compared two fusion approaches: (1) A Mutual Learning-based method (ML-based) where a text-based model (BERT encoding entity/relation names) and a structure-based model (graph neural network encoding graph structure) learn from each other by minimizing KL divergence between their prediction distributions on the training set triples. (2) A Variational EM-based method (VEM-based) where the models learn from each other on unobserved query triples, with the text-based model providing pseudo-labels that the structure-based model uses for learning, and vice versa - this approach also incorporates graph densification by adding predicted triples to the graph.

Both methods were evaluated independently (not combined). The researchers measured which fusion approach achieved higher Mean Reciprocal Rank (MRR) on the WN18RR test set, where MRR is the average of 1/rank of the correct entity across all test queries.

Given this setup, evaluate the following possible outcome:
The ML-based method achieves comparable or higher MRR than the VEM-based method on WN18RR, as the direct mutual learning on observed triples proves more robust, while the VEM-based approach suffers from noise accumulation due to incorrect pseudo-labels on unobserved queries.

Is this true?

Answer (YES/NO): YES